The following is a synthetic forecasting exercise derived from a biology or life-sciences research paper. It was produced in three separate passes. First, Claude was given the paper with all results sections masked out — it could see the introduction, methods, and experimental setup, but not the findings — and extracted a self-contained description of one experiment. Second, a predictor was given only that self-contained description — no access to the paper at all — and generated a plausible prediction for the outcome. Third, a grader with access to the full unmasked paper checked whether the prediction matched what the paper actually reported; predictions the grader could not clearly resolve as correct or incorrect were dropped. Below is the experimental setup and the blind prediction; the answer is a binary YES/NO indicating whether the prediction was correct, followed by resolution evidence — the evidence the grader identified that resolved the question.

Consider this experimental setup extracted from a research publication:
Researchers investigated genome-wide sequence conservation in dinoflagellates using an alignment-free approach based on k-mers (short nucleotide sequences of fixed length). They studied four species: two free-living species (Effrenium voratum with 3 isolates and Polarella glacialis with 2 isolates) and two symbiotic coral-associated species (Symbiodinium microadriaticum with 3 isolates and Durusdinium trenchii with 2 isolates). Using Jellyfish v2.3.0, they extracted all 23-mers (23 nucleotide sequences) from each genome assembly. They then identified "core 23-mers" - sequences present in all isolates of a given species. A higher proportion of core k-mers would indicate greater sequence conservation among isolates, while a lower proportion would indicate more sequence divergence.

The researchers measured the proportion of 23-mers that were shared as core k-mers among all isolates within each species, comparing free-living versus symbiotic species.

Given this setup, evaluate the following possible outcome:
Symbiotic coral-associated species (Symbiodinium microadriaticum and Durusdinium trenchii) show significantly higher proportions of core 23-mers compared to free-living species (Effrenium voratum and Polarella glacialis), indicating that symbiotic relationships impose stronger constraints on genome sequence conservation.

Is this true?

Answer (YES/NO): NO